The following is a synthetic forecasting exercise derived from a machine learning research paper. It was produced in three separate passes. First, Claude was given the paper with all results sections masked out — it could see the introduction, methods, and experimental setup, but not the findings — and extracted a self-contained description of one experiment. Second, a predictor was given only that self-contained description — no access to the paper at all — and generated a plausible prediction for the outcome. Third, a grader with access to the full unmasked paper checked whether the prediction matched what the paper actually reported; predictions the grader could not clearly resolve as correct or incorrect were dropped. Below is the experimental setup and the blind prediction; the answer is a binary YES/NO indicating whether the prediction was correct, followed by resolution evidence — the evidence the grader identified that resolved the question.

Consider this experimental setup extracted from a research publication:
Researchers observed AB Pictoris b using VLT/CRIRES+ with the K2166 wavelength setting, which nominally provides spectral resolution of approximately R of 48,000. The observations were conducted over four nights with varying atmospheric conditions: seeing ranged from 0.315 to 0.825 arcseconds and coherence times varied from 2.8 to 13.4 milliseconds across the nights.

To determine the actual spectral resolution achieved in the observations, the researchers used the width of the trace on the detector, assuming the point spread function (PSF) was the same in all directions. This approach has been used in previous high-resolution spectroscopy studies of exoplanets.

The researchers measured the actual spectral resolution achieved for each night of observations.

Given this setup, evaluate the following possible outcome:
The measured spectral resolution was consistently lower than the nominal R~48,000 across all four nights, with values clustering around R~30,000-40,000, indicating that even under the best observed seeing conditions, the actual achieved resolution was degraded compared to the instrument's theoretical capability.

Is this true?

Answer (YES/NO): NO